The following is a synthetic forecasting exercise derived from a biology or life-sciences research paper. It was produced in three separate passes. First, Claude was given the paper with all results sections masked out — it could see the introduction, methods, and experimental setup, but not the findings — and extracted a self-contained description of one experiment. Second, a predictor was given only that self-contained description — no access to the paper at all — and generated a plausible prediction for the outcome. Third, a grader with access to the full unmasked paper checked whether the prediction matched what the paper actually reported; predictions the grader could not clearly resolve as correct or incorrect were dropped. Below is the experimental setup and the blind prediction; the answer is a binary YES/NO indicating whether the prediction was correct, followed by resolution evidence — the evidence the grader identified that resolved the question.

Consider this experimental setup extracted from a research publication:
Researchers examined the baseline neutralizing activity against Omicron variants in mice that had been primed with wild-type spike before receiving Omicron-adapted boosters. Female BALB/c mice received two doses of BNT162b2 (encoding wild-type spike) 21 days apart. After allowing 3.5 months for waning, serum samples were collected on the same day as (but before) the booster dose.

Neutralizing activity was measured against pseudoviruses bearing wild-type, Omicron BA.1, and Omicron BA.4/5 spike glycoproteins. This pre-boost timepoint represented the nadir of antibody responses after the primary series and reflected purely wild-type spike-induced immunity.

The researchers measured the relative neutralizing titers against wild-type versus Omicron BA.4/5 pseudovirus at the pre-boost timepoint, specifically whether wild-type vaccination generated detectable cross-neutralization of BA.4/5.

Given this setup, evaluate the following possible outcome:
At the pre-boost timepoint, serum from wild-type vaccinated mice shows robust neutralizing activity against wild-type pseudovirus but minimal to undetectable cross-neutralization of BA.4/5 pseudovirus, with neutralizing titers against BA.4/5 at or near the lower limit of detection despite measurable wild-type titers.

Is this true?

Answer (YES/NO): NO